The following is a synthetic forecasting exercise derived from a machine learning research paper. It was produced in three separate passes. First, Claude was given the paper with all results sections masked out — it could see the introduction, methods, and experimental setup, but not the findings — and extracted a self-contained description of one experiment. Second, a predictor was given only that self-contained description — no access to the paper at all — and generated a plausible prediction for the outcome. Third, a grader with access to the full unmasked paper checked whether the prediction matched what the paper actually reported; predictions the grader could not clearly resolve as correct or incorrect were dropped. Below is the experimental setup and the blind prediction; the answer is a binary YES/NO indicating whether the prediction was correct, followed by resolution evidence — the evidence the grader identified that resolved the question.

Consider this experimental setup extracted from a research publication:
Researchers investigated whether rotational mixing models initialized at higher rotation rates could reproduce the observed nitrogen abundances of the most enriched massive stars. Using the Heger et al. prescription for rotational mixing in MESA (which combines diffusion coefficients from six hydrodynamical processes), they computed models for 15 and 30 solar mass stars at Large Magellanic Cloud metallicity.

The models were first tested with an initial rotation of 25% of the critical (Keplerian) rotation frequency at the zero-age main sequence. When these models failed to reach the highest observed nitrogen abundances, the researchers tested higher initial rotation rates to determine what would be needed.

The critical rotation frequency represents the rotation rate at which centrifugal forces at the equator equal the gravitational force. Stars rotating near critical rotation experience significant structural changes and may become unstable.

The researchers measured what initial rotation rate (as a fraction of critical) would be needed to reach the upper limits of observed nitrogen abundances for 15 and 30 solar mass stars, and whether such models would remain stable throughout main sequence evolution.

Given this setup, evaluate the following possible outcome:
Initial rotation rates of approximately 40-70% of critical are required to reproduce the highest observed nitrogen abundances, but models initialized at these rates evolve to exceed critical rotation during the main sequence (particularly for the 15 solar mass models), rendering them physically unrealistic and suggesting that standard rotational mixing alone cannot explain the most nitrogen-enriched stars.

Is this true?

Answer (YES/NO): NO